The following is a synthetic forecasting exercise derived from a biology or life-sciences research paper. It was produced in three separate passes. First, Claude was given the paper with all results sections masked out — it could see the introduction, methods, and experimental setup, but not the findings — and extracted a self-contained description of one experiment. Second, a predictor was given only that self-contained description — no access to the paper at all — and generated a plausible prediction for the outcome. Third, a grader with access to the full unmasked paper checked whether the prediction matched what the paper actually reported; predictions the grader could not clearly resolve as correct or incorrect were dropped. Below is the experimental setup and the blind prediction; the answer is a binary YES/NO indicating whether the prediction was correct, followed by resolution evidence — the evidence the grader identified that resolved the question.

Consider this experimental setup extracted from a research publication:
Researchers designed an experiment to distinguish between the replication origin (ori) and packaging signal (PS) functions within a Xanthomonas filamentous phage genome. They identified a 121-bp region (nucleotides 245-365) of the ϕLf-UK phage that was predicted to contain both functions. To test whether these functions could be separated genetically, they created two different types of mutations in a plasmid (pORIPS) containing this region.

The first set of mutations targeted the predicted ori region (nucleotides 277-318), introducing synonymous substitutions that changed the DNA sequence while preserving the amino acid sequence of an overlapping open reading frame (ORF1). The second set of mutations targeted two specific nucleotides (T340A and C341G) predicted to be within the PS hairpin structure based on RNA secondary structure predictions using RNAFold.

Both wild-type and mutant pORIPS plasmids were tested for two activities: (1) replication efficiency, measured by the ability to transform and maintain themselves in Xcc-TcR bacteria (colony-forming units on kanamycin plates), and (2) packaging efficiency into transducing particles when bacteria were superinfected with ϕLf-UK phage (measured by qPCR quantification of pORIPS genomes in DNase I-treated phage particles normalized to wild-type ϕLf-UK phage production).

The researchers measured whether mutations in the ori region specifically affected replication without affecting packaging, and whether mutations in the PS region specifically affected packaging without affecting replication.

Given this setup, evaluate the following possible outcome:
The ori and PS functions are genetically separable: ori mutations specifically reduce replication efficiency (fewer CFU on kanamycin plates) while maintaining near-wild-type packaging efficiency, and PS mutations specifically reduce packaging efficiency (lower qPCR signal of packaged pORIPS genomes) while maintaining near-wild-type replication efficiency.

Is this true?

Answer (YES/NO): NO